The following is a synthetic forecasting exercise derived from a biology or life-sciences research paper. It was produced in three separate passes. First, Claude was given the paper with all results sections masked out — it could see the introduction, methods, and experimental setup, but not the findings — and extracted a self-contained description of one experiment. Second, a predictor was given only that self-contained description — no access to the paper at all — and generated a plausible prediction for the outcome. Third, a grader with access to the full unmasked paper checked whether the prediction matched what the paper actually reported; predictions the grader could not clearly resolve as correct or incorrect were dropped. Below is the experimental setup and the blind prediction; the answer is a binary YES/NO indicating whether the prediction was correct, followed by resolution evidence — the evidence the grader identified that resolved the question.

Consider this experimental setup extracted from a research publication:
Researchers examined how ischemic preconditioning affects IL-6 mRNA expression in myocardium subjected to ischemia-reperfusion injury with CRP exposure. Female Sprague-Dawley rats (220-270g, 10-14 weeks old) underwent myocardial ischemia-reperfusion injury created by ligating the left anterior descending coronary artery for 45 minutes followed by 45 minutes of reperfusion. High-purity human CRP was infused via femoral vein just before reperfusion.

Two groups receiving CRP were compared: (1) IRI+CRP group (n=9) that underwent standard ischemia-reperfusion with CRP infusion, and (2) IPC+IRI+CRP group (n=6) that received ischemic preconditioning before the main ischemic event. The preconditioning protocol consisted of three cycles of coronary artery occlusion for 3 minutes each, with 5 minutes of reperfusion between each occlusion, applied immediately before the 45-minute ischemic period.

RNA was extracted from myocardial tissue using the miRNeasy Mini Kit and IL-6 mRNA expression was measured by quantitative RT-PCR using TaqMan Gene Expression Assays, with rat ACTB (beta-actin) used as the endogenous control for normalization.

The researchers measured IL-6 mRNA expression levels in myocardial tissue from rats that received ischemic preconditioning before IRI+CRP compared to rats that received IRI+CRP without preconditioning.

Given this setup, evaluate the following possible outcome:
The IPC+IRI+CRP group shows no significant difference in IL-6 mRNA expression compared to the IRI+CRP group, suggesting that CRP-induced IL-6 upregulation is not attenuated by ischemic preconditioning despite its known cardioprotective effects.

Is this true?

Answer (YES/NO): NO